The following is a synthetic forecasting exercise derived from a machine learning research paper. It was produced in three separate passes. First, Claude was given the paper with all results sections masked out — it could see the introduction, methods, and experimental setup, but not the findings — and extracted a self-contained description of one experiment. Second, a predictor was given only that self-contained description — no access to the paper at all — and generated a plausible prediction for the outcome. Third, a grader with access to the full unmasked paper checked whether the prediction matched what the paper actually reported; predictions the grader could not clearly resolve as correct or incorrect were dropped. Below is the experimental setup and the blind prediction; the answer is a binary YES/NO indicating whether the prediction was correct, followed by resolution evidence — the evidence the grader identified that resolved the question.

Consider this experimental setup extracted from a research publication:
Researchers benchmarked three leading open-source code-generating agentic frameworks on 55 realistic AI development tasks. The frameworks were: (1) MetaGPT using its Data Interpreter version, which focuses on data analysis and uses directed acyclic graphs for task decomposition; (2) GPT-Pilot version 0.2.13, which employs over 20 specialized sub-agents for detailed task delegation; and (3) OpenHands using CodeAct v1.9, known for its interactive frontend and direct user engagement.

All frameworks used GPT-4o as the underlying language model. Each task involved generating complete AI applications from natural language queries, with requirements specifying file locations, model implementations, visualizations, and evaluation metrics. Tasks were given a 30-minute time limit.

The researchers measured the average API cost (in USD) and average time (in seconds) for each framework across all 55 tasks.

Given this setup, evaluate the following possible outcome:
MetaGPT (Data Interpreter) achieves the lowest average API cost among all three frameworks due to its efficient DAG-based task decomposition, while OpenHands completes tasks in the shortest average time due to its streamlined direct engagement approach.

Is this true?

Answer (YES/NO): YES